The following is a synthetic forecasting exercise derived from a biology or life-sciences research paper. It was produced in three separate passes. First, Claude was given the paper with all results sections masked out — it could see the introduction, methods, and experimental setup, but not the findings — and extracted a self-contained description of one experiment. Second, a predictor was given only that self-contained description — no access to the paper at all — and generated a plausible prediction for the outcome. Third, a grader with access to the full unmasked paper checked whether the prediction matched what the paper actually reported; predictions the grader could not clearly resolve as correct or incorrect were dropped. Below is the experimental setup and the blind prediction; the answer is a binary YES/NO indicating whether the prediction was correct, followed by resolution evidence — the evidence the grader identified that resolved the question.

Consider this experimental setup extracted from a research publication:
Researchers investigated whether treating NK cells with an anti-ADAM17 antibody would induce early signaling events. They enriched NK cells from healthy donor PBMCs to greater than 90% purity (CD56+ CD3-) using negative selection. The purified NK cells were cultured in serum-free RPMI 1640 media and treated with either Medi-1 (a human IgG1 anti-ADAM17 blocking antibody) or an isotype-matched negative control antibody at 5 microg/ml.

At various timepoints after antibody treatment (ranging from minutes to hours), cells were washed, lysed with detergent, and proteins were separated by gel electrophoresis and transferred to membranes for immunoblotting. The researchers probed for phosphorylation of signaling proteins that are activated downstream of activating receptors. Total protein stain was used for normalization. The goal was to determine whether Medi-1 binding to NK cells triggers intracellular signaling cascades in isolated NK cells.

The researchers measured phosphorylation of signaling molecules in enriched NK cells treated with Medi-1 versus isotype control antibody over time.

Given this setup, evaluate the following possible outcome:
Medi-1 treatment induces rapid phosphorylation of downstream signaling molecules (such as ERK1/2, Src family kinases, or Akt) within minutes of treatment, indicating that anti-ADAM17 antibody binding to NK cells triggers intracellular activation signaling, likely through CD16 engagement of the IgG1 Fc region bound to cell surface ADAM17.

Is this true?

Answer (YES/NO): NO